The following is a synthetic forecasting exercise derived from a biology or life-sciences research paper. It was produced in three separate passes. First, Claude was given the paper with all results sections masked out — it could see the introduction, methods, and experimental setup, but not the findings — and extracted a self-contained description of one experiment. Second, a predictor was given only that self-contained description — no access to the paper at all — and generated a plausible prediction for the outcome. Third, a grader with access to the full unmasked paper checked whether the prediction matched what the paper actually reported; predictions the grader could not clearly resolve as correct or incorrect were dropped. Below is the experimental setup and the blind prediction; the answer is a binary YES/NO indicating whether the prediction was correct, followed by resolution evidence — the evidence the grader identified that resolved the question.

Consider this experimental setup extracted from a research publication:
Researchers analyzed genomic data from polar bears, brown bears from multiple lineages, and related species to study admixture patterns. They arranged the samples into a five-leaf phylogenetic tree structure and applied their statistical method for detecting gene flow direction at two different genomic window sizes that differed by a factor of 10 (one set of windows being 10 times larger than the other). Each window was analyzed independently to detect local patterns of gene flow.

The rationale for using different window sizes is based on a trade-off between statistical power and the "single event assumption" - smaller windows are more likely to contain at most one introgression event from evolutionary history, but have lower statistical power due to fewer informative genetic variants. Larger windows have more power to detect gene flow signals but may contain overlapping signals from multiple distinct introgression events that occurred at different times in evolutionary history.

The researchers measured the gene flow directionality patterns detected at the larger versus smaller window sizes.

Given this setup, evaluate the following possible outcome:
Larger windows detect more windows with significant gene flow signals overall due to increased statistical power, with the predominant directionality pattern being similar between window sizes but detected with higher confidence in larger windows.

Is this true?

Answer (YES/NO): NO